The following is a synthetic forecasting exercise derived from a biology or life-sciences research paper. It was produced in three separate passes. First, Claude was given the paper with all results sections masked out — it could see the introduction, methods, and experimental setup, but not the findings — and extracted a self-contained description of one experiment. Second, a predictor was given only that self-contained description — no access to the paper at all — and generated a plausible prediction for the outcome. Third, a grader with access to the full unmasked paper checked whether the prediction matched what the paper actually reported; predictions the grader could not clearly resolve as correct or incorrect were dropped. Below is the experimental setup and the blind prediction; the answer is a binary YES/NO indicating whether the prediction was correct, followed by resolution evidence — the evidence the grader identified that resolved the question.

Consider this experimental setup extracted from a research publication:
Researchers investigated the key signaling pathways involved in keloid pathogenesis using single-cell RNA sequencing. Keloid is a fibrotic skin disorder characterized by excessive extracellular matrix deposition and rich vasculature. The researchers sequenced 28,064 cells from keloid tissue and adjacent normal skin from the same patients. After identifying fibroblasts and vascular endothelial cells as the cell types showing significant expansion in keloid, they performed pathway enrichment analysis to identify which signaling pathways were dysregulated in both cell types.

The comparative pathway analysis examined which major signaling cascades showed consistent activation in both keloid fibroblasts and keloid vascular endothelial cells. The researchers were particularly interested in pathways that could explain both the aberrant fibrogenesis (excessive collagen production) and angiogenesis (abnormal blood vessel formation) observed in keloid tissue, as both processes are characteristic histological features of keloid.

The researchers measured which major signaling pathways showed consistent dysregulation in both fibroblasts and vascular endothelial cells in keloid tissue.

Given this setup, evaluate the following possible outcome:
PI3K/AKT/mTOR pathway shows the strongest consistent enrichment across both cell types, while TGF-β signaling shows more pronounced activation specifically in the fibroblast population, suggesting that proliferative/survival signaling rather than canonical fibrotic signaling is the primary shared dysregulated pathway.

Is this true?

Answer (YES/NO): NO